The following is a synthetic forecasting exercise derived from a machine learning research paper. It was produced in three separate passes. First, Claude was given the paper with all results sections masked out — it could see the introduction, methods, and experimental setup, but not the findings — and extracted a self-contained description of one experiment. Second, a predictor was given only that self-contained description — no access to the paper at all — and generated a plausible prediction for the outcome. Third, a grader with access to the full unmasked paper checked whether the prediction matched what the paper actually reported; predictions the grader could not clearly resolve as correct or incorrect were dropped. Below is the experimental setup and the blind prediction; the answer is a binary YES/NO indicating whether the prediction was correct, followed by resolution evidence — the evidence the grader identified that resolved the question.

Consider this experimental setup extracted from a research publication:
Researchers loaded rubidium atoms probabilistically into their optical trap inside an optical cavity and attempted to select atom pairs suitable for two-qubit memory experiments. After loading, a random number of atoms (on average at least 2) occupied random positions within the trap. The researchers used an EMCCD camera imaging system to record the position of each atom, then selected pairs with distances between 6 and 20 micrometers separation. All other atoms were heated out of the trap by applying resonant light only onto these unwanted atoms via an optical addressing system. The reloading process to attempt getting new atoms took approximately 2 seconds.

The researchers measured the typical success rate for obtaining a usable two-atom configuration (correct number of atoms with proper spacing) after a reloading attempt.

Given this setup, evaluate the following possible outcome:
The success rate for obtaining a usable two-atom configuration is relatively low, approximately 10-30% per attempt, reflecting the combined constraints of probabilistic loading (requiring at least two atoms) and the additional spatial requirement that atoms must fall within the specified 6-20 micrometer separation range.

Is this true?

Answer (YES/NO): YES